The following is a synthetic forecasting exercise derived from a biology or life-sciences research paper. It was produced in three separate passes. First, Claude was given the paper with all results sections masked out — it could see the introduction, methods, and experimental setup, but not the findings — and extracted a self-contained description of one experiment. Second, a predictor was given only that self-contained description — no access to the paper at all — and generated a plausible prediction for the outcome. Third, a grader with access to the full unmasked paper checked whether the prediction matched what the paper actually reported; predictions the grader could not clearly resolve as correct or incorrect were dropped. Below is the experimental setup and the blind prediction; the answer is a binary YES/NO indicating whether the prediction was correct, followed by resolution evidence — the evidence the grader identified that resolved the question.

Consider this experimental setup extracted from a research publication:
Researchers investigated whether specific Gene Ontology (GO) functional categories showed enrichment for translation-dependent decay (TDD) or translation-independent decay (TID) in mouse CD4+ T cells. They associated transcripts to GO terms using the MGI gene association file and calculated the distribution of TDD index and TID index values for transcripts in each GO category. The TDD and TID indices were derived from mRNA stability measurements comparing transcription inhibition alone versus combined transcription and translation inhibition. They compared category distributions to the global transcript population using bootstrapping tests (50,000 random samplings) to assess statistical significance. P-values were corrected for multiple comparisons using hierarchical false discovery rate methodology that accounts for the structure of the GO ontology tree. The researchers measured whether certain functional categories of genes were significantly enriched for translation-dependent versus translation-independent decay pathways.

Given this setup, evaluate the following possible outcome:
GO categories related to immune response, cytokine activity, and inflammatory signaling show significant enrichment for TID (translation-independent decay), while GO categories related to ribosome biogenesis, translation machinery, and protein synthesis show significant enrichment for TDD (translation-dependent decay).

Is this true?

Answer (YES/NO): NO